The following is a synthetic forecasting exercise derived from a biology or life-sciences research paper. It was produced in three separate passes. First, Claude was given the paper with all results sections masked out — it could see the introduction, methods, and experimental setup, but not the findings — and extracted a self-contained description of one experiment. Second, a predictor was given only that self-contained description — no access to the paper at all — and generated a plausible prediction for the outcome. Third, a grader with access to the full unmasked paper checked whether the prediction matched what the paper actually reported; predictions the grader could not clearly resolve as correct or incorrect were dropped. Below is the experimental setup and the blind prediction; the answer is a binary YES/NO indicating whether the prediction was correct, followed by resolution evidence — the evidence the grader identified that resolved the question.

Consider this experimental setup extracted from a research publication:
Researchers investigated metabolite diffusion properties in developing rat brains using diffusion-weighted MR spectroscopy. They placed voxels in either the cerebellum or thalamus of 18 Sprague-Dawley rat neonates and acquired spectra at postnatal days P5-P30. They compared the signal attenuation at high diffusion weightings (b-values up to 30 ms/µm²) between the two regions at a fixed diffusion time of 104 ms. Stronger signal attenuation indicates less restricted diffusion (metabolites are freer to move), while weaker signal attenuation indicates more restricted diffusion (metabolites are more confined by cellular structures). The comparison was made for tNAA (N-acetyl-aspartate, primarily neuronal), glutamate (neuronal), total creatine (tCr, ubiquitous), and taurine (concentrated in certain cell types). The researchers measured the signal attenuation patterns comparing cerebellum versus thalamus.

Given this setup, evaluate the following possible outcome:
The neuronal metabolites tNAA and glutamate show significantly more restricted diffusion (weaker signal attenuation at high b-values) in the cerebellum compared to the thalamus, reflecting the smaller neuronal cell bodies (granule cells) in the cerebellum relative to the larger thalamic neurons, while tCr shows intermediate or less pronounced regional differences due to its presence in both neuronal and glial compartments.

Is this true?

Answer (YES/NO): NO